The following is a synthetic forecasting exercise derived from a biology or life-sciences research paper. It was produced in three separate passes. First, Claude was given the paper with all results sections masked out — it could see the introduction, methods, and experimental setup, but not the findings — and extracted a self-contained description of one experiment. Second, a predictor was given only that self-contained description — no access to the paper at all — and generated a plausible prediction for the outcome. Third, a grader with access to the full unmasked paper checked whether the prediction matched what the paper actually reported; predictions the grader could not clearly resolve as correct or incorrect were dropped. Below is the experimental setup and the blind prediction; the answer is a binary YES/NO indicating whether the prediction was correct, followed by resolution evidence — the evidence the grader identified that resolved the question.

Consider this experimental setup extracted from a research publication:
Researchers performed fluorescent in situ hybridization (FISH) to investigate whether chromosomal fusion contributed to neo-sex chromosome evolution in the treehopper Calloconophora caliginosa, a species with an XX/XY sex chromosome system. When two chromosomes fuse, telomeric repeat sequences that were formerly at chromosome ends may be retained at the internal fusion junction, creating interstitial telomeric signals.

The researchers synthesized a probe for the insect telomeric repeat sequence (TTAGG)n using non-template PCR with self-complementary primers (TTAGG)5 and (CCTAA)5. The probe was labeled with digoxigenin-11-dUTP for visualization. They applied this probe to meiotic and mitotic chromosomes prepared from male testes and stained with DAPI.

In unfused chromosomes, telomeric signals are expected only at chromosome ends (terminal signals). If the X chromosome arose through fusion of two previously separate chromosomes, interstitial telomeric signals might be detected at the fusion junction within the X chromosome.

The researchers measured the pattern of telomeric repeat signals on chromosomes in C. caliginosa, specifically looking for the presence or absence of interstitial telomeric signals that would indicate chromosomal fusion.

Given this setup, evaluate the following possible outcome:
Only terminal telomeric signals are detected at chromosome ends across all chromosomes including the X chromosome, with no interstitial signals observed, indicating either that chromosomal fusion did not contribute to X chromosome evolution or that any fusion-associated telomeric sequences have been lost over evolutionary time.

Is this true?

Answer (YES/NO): NO